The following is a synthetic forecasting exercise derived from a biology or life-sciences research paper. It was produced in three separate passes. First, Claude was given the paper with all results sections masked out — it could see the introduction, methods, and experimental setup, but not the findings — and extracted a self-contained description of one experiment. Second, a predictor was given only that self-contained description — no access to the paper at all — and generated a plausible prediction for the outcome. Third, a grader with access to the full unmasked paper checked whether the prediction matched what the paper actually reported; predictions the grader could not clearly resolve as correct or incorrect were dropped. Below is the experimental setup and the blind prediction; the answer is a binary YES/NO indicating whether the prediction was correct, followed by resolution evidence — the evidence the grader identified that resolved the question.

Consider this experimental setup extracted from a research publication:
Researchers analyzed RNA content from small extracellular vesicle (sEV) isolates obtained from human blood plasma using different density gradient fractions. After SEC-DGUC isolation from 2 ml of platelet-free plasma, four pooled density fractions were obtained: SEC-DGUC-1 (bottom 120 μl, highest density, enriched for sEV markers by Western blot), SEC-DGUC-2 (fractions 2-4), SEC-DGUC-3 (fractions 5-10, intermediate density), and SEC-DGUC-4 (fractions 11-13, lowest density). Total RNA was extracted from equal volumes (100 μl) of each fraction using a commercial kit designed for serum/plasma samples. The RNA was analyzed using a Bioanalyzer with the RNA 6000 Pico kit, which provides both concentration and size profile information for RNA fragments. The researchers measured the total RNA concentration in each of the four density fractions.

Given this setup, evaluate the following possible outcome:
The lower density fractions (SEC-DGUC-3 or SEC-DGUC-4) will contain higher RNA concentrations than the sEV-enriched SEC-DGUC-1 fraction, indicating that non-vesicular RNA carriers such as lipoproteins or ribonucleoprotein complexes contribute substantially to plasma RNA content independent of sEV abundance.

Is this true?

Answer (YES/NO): NO